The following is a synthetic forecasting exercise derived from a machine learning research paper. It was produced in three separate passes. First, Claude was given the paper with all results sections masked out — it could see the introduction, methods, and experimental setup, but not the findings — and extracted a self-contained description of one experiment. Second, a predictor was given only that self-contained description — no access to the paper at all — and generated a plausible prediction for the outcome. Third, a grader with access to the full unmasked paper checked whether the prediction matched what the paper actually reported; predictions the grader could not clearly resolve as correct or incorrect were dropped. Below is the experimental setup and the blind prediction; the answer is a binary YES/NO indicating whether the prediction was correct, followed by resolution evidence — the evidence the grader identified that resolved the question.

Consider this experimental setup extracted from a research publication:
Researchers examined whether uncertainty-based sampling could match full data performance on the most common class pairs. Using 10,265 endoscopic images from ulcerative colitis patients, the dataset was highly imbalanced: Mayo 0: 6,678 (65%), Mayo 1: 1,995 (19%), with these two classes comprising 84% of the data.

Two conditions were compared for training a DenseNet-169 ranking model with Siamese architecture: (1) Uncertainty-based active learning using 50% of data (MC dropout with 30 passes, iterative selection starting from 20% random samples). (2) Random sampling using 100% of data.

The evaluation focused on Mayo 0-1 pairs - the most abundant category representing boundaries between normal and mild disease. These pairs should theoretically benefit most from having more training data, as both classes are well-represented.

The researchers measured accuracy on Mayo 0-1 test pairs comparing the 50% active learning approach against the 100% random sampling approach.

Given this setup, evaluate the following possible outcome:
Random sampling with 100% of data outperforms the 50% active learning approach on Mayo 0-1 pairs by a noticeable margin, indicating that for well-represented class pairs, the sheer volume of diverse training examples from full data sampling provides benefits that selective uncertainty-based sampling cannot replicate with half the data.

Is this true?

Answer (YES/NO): YES